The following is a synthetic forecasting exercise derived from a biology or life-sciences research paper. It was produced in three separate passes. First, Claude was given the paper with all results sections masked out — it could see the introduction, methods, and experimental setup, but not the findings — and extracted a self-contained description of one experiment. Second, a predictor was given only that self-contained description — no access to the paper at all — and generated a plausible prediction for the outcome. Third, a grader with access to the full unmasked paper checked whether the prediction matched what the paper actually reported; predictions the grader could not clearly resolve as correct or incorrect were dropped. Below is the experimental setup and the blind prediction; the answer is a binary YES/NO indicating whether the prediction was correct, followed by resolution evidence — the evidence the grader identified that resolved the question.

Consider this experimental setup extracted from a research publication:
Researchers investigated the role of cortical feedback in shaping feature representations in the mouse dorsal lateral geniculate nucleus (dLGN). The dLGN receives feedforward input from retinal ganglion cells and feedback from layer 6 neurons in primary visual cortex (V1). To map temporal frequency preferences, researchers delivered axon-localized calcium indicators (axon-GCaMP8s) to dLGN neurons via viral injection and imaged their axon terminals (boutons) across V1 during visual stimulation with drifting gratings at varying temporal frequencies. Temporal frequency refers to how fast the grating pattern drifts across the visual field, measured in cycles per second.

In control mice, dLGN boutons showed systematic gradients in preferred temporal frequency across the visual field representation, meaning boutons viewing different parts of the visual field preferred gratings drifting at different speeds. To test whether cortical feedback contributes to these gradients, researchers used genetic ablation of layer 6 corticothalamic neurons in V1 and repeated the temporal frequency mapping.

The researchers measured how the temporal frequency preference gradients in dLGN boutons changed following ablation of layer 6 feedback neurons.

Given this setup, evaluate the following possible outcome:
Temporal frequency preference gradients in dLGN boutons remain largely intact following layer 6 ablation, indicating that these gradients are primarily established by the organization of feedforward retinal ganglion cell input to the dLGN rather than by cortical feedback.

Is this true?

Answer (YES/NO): NO